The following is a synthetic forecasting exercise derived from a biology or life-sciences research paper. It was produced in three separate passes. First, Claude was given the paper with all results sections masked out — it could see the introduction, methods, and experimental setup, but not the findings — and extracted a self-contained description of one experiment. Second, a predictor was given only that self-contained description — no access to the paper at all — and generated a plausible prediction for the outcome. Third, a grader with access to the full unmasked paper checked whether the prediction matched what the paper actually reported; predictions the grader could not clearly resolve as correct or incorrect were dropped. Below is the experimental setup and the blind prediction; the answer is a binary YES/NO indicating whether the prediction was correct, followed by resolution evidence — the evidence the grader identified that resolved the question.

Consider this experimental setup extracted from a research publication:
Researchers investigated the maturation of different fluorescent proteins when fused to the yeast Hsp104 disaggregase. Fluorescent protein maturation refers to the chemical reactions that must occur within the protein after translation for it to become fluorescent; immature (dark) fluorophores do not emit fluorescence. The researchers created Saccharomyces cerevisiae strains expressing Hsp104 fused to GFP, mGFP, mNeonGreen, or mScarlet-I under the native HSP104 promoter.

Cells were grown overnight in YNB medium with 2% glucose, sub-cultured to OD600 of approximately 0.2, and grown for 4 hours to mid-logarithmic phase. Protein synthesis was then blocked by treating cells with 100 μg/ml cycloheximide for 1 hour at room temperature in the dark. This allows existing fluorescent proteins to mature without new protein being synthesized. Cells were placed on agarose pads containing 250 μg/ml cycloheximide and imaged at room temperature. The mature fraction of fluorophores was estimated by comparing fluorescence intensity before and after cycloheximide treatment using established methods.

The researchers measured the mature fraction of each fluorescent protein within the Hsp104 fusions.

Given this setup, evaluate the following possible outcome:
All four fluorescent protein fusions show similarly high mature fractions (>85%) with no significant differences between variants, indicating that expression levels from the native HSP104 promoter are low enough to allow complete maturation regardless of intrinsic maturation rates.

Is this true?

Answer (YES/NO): NO